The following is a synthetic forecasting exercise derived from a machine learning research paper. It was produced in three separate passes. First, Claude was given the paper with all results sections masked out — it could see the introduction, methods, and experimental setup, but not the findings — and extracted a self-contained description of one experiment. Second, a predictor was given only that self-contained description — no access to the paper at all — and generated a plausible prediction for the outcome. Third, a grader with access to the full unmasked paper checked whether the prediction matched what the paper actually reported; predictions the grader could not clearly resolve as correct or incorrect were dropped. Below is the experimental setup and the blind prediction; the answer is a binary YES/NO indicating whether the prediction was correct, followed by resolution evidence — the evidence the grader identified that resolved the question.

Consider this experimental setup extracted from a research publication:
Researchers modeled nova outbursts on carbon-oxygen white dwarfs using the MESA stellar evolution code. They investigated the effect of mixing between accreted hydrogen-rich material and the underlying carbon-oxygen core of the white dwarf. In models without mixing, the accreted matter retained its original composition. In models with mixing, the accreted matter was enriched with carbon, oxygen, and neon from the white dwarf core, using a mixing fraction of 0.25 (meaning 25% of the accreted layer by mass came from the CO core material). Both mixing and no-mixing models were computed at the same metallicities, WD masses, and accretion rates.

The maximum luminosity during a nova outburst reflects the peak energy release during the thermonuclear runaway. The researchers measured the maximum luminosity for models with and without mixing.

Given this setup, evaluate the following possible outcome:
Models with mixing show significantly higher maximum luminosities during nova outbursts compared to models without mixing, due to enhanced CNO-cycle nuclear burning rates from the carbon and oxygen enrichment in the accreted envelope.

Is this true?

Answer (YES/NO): YES